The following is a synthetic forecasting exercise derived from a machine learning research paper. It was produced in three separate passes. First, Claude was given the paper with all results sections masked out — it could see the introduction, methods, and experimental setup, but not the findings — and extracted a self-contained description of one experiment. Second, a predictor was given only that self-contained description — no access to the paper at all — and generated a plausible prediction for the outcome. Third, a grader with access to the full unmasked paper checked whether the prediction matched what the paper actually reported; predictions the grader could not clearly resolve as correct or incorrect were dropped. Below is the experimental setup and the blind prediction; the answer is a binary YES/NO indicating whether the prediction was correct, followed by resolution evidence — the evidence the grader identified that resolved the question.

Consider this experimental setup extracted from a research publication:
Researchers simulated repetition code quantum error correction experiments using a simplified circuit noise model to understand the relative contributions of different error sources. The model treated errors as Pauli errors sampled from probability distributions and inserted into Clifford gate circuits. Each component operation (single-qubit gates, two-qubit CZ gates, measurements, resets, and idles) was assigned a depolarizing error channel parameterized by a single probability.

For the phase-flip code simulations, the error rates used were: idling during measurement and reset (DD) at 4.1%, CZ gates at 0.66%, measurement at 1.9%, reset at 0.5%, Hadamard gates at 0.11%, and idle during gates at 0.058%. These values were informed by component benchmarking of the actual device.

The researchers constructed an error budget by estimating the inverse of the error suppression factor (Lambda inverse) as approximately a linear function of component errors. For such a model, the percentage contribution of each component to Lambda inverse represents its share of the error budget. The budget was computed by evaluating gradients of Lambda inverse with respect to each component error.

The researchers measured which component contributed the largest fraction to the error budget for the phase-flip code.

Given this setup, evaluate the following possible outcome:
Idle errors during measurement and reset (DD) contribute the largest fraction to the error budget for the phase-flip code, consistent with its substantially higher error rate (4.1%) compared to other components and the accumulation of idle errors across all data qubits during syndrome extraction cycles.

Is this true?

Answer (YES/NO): YES